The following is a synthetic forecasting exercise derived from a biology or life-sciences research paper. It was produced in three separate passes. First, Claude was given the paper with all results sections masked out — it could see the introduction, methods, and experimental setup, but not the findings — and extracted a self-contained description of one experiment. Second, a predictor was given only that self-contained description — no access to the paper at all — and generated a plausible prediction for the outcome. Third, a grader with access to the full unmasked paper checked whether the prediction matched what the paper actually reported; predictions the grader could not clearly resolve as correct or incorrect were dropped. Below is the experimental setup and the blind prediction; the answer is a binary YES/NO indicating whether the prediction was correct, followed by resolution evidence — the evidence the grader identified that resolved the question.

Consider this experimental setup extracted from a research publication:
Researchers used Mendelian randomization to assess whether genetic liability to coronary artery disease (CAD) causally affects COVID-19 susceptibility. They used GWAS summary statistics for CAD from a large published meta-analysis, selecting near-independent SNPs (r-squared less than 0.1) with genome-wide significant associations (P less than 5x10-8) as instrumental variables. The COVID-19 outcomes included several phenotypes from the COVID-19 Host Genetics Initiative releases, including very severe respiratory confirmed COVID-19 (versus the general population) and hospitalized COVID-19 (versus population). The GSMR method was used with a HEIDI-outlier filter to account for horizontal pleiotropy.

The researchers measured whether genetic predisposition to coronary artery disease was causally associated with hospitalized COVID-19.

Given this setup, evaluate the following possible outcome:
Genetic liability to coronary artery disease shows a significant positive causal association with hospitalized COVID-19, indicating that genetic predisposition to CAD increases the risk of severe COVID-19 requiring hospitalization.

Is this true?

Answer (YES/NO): NO